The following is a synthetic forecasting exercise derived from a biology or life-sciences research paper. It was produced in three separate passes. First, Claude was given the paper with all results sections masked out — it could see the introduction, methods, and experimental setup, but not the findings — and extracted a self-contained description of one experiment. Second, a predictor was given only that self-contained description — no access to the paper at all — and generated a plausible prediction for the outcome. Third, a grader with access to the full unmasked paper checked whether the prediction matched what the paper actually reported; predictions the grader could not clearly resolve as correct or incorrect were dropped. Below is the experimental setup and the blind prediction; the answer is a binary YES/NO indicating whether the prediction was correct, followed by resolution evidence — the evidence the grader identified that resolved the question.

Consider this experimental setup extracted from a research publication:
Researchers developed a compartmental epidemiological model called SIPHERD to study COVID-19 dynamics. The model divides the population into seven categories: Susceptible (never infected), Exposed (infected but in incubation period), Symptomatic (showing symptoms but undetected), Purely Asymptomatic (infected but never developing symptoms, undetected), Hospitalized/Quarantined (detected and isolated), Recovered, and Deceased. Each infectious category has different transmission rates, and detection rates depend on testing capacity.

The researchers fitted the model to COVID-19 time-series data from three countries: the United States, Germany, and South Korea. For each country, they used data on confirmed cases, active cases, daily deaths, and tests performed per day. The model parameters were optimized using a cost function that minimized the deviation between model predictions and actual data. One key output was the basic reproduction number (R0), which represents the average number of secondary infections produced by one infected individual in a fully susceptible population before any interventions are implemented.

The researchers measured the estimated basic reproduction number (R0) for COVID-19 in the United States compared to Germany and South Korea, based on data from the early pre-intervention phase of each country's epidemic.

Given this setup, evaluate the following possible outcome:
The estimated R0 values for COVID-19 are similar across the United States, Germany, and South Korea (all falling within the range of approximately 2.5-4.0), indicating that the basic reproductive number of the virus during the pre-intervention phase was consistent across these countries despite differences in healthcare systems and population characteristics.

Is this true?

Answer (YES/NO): NO